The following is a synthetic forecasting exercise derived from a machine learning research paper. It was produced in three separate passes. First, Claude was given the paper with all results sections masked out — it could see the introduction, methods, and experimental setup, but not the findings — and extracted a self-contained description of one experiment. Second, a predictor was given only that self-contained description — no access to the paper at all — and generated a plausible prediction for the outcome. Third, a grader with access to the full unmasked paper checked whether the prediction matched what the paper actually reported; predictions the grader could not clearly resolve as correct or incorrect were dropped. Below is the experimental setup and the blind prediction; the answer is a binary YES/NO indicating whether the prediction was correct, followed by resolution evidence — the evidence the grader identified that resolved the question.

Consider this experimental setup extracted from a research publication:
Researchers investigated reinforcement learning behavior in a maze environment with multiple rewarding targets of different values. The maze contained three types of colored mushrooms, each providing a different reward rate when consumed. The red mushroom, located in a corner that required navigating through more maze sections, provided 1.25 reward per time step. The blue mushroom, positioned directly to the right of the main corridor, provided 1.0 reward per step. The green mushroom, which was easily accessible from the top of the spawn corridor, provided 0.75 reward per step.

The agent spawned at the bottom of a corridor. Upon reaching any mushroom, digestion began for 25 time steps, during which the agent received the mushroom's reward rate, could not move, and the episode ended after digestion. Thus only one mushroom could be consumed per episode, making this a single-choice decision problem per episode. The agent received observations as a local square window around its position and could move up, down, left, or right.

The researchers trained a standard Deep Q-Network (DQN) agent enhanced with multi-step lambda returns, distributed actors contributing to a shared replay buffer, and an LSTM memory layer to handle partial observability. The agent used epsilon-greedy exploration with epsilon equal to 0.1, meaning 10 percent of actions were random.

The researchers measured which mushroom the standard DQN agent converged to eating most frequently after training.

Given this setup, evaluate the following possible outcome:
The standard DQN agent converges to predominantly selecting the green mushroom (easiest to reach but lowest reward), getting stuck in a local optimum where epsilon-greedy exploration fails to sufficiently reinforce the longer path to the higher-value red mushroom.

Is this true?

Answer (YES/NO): NO